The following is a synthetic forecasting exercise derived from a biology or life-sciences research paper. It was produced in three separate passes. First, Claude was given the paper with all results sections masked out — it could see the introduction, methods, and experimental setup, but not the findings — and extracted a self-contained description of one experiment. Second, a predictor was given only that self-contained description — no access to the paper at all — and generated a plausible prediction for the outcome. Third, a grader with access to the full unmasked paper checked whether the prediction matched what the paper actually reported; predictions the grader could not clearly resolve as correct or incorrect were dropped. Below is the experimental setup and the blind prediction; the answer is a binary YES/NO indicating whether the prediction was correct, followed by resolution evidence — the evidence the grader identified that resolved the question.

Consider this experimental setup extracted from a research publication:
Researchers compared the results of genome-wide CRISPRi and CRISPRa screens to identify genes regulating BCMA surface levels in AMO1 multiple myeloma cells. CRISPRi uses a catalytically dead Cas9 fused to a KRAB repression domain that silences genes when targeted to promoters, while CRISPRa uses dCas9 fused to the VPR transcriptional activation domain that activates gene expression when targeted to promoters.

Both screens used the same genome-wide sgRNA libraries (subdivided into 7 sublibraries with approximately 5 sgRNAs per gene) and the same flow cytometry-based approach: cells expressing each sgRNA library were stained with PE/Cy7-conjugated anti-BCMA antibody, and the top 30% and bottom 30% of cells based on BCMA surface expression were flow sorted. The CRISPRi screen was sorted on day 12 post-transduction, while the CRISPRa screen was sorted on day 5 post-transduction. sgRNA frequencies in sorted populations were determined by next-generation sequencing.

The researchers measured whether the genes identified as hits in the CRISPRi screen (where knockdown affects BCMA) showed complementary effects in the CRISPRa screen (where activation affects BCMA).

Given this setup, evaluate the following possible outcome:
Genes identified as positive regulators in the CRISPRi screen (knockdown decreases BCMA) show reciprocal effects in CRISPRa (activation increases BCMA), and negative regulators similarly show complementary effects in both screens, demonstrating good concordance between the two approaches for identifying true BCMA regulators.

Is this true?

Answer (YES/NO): NO